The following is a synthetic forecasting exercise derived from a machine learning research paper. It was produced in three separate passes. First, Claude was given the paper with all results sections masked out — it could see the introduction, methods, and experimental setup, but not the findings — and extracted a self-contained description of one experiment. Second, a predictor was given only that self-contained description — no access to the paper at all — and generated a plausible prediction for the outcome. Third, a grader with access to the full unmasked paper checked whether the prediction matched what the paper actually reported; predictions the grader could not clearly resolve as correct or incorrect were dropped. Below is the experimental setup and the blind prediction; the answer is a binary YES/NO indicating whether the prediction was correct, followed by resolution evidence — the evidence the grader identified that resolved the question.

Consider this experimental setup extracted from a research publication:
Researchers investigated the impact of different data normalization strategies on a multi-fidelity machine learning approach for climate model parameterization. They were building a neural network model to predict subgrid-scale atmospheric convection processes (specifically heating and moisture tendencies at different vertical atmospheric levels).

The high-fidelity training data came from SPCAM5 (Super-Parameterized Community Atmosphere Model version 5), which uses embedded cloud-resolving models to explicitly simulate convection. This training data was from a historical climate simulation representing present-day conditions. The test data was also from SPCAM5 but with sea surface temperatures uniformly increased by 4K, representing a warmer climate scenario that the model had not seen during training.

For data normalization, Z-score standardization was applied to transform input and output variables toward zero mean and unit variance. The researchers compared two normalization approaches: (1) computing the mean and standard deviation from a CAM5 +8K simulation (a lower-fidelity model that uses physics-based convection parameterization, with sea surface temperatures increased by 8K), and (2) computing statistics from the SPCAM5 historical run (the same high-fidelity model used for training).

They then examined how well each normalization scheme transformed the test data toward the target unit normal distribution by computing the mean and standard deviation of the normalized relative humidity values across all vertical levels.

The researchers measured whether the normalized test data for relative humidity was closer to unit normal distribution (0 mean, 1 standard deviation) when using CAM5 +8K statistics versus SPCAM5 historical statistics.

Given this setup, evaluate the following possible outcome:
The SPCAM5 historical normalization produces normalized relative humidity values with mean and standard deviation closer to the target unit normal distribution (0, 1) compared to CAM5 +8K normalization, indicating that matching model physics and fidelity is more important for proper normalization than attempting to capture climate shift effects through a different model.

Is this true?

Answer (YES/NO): NO